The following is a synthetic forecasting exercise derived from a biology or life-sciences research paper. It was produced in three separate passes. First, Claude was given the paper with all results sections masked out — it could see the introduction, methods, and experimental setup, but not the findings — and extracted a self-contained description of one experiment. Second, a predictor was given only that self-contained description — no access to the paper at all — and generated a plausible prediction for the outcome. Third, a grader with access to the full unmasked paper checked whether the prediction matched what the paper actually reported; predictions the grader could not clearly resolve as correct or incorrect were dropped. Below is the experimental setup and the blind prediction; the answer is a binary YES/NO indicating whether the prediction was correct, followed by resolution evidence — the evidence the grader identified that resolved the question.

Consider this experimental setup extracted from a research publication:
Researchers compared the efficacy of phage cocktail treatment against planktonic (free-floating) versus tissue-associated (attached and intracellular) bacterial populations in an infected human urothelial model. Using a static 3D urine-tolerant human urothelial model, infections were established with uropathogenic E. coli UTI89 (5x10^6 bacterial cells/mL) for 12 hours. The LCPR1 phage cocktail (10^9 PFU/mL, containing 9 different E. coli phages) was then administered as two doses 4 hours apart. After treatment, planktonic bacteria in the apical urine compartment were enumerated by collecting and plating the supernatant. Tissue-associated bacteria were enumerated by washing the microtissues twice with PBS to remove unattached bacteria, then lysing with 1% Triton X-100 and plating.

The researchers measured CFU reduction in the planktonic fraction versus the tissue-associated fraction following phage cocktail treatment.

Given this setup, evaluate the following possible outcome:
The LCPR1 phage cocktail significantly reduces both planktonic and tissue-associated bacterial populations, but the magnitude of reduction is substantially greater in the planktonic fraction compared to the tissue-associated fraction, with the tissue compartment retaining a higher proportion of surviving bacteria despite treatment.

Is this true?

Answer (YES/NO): NO